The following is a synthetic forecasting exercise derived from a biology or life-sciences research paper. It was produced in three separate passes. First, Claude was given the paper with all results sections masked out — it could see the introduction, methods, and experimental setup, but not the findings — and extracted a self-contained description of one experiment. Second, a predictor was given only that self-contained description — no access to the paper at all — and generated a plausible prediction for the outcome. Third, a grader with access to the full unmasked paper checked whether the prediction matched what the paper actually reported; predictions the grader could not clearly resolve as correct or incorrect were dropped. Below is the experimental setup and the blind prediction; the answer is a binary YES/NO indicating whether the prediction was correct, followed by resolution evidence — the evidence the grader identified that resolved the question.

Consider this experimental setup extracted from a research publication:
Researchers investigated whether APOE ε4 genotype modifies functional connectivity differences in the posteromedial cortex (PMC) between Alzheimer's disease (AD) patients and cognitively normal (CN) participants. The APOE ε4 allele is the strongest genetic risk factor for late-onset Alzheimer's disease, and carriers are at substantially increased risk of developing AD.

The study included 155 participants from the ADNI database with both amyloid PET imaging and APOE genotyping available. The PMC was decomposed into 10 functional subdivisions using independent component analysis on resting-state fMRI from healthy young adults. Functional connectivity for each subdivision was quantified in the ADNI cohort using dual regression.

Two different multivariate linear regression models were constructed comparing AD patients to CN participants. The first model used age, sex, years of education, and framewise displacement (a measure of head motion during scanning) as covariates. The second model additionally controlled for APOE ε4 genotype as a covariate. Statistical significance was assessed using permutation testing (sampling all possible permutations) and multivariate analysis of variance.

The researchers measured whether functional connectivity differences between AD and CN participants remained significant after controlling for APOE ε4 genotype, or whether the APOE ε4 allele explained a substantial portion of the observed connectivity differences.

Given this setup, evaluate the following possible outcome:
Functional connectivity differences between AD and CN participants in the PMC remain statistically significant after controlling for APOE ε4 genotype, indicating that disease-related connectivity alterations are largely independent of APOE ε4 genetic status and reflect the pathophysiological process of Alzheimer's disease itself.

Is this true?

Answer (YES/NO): YES